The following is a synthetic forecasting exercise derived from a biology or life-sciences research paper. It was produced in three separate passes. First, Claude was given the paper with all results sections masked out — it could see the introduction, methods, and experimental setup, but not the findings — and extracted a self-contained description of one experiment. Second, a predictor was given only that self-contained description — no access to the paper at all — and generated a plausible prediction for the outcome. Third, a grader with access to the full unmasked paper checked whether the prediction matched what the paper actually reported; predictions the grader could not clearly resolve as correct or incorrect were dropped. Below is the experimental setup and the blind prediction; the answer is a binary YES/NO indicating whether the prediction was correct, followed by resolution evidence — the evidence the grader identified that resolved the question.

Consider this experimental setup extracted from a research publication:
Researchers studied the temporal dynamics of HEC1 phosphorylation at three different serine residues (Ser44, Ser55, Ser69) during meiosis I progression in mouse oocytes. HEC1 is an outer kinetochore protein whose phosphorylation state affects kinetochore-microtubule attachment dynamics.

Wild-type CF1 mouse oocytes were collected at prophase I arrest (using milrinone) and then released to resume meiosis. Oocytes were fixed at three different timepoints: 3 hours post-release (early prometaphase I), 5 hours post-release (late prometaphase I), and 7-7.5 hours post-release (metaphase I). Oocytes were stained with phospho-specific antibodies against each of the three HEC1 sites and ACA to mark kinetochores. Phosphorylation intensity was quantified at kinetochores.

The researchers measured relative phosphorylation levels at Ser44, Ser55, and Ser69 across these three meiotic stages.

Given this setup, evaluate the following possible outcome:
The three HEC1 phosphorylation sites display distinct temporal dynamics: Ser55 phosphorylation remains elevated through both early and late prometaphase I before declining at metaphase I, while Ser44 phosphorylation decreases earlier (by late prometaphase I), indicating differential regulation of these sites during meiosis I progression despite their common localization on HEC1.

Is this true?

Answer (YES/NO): NO